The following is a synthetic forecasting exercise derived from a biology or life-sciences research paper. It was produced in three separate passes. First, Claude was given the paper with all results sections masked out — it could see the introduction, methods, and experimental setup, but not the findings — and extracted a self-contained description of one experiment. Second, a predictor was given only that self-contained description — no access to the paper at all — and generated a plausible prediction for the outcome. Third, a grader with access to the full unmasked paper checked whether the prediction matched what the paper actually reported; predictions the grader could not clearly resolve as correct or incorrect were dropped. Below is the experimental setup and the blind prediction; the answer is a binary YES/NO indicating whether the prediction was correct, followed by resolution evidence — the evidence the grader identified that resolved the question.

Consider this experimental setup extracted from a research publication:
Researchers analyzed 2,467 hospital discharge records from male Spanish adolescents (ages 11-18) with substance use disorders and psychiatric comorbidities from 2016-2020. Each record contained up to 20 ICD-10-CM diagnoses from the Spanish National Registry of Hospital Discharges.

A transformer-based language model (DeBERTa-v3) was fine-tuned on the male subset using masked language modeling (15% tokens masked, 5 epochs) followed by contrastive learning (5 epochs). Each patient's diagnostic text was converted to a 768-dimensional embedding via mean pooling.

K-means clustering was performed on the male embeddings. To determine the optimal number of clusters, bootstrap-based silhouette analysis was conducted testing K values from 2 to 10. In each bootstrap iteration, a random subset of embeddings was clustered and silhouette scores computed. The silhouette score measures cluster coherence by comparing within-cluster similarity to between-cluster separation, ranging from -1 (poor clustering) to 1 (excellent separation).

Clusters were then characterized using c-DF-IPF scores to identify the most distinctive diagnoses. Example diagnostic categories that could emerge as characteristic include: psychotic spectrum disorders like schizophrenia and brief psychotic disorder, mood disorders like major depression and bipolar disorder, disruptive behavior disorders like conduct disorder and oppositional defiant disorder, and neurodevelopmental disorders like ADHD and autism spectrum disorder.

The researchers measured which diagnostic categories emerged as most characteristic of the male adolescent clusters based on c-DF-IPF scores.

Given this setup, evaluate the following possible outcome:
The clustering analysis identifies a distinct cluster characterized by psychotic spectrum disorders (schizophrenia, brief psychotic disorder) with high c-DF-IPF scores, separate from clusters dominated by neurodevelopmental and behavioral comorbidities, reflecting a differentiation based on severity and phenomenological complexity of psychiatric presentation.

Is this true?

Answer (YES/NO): NO